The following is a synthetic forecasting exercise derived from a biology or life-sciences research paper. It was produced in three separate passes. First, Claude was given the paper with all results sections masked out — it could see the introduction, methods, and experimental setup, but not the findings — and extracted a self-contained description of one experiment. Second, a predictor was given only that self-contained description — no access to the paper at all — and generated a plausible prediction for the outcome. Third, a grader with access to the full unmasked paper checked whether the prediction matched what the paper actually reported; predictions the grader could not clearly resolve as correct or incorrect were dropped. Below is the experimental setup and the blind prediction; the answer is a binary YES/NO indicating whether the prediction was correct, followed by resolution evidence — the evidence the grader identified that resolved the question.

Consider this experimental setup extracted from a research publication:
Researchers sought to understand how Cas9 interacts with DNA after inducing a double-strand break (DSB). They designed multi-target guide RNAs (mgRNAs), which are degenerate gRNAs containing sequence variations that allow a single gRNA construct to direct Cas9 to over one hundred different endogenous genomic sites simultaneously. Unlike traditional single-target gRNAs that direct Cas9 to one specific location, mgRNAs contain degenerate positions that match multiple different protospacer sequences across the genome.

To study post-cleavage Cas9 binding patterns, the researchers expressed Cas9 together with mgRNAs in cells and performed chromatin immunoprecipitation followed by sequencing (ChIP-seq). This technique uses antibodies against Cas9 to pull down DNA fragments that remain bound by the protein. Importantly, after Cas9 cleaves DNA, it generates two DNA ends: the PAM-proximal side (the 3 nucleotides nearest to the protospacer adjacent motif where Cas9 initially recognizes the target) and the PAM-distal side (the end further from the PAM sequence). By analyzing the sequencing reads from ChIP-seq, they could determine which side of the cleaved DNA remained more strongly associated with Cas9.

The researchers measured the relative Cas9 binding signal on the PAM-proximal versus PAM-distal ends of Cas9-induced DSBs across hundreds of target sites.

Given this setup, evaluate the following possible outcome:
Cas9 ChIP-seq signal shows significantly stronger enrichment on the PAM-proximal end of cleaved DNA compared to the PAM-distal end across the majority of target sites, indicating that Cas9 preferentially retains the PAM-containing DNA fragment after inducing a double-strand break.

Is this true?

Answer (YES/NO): NO